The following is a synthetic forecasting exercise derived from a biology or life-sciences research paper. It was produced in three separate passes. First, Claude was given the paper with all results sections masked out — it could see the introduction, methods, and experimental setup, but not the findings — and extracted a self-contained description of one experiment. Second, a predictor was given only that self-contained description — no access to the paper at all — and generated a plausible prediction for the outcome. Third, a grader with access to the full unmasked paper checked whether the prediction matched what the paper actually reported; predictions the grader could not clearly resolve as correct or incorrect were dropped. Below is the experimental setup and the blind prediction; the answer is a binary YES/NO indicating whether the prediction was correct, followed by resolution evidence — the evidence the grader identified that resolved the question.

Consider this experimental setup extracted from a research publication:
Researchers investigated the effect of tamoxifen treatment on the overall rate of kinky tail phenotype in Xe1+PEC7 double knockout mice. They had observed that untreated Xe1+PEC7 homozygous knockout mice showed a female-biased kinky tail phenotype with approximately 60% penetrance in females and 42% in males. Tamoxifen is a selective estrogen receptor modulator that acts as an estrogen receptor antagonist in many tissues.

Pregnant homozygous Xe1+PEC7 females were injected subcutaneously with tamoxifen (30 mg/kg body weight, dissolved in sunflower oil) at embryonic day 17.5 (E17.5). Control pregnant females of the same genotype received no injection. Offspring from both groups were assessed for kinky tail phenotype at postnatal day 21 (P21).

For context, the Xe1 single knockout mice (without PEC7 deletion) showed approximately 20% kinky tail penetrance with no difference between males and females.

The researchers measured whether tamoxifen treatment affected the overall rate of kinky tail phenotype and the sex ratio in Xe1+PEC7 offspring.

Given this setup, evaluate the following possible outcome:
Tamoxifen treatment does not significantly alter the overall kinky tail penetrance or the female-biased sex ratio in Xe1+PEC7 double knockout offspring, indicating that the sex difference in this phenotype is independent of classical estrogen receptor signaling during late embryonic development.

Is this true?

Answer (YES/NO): NO